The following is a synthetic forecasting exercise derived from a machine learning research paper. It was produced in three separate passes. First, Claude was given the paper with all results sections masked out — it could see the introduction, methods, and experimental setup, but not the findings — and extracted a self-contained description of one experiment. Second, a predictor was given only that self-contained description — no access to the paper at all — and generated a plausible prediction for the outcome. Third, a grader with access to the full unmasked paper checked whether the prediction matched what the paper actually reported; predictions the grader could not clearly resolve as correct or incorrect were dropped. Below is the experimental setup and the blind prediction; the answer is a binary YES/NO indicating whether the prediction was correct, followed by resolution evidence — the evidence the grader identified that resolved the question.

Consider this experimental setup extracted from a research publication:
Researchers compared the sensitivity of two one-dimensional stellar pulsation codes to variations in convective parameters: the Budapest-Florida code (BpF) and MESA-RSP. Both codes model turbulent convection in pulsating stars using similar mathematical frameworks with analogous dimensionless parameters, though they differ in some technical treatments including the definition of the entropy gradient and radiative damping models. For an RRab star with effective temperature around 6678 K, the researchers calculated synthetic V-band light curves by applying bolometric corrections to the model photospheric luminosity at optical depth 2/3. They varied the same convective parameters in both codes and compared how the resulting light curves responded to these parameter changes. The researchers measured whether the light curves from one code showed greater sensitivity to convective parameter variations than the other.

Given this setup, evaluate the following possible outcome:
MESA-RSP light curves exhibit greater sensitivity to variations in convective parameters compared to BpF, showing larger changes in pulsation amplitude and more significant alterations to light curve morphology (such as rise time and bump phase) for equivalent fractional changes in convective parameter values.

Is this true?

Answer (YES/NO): YES